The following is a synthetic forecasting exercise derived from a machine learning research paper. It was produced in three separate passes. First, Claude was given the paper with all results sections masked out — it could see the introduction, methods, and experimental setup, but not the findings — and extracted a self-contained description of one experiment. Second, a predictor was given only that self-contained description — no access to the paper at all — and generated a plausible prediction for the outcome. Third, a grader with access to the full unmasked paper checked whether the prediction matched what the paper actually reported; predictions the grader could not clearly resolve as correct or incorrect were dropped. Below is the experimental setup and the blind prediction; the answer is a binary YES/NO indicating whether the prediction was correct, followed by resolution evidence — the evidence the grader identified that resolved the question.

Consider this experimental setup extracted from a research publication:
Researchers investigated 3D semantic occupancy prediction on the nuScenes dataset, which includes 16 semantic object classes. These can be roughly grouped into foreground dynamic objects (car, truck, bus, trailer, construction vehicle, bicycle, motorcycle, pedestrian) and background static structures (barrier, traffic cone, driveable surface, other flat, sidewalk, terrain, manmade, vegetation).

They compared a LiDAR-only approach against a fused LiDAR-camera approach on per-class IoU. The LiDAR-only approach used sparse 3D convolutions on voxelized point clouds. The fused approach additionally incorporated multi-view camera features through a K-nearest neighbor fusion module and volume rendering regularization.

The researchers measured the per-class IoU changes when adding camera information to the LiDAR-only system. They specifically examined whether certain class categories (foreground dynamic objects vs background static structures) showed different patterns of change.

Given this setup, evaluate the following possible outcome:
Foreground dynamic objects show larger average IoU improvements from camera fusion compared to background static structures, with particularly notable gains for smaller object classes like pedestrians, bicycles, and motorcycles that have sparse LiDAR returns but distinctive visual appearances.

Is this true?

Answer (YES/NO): NO